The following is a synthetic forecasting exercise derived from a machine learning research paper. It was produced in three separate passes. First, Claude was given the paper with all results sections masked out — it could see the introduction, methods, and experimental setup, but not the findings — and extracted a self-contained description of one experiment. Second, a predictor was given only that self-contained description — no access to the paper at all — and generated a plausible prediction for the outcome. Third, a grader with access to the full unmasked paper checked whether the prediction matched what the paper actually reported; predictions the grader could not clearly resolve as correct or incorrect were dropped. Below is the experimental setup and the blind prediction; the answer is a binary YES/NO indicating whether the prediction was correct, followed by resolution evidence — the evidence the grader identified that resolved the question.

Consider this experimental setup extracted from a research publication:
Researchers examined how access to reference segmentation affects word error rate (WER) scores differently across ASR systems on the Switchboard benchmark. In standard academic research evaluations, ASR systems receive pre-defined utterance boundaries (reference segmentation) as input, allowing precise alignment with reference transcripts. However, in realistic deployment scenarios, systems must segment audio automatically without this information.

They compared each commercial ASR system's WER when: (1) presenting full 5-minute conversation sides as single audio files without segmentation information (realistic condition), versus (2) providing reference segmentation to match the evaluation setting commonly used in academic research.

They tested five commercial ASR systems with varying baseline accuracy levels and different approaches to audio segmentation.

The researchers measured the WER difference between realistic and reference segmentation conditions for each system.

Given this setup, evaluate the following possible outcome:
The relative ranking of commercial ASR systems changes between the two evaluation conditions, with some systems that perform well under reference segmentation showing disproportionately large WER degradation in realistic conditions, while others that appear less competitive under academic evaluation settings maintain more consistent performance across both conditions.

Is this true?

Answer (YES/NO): NO